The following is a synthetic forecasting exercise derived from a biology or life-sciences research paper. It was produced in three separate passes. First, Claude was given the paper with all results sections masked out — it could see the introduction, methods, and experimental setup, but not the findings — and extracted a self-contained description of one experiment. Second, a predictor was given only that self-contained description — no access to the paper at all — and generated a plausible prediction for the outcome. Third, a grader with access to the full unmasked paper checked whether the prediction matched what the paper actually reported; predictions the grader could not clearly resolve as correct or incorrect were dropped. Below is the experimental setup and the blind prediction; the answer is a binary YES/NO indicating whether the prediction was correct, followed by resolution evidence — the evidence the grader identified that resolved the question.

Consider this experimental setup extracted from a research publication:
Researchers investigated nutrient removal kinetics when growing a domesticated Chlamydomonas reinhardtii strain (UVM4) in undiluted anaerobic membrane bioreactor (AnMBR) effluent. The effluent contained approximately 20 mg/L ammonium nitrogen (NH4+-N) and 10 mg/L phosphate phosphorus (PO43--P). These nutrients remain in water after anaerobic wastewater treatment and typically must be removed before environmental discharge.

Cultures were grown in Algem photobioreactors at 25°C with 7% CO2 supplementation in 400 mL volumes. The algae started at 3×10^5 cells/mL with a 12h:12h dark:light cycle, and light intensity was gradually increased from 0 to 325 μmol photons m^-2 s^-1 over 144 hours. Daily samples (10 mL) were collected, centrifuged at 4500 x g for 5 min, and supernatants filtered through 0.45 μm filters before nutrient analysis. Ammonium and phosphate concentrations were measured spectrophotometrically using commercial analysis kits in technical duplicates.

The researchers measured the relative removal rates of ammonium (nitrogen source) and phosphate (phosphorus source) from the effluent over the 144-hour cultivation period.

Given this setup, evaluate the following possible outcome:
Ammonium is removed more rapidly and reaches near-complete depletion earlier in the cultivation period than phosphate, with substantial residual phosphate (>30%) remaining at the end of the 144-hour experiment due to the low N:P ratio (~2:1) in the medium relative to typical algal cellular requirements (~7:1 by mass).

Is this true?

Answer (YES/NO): NO